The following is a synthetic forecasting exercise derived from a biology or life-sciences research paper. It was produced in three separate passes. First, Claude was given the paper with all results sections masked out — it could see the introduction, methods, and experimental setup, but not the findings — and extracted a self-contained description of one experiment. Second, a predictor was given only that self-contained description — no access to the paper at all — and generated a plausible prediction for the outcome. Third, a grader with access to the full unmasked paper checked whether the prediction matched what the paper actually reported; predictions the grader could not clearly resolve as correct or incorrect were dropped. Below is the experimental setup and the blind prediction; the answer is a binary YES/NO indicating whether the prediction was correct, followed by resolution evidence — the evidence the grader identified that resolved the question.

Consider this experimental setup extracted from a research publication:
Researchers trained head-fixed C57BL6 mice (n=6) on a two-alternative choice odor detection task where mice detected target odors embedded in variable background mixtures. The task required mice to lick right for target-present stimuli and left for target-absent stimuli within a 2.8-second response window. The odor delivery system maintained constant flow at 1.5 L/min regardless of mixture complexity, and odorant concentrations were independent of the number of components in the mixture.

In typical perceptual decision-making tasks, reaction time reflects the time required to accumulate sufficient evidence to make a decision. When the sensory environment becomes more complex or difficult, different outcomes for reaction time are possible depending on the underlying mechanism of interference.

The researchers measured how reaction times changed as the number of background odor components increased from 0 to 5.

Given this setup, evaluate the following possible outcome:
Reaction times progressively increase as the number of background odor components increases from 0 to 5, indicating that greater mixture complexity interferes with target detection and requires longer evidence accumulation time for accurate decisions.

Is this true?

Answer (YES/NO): NO